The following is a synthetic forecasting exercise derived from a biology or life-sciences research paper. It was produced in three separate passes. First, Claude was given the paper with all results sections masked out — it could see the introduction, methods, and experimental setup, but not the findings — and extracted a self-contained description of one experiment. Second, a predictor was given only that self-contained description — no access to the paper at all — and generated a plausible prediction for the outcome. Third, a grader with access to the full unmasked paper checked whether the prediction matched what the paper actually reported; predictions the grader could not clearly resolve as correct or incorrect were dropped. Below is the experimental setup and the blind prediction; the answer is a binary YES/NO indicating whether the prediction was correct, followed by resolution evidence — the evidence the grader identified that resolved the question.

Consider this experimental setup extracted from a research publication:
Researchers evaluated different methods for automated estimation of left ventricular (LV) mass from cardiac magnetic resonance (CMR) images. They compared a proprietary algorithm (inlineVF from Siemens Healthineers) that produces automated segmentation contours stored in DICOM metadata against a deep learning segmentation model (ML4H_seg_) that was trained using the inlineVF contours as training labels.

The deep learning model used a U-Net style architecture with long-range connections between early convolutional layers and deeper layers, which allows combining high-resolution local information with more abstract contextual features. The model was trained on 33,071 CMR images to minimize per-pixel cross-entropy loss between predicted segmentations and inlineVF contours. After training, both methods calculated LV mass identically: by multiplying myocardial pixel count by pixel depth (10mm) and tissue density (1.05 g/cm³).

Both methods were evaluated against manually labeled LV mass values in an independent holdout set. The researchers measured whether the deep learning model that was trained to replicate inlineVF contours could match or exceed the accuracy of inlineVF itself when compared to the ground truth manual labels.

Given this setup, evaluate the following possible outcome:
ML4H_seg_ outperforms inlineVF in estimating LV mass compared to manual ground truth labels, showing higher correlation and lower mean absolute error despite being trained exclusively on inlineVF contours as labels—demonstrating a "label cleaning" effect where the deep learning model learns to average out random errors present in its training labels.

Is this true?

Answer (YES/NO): YES